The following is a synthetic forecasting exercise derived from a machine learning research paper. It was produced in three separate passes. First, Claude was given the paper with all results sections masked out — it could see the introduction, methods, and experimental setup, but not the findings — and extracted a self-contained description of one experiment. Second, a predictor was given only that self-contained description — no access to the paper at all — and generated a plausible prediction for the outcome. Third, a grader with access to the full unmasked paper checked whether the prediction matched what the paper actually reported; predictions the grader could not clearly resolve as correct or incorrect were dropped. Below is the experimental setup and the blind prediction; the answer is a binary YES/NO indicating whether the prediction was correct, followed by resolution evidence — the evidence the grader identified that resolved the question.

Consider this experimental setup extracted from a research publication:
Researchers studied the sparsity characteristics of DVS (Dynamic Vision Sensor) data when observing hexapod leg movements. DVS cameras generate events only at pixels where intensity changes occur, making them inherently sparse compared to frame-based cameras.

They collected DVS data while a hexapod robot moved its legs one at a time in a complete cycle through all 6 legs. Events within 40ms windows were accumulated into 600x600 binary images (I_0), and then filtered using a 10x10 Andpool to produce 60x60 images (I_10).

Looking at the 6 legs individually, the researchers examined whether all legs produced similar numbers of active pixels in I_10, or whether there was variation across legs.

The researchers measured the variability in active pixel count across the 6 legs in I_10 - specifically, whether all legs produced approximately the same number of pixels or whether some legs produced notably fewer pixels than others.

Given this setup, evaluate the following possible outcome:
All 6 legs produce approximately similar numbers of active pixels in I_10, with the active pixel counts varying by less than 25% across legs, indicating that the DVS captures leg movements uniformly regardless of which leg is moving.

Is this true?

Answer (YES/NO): NO